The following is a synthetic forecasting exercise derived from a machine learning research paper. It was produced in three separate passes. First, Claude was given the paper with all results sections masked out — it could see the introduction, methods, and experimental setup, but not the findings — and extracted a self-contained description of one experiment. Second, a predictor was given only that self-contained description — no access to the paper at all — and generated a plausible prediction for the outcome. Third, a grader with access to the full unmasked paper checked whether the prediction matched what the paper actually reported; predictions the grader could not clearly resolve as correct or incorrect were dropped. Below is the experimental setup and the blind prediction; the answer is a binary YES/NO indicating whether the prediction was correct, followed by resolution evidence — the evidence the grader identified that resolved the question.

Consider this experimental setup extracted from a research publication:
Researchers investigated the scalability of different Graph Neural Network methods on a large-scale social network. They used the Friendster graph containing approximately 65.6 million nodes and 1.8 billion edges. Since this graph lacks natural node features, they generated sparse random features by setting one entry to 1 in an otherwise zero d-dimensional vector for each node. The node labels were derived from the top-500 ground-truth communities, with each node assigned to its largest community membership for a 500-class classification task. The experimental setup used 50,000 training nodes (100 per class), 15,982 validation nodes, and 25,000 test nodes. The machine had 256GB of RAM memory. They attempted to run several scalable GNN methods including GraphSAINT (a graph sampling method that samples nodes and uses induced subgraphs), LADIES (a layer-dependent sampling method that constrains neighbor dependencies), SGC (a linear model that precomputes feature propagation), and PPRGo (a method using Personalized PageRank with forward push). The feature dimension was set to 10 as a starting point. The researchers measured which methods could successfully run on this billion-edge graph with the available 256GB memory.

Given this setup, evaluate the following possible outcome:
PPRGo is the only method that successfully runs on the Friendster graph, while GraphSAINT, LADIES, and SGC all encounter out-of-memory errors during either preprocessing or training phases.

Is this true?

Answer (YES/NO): NO